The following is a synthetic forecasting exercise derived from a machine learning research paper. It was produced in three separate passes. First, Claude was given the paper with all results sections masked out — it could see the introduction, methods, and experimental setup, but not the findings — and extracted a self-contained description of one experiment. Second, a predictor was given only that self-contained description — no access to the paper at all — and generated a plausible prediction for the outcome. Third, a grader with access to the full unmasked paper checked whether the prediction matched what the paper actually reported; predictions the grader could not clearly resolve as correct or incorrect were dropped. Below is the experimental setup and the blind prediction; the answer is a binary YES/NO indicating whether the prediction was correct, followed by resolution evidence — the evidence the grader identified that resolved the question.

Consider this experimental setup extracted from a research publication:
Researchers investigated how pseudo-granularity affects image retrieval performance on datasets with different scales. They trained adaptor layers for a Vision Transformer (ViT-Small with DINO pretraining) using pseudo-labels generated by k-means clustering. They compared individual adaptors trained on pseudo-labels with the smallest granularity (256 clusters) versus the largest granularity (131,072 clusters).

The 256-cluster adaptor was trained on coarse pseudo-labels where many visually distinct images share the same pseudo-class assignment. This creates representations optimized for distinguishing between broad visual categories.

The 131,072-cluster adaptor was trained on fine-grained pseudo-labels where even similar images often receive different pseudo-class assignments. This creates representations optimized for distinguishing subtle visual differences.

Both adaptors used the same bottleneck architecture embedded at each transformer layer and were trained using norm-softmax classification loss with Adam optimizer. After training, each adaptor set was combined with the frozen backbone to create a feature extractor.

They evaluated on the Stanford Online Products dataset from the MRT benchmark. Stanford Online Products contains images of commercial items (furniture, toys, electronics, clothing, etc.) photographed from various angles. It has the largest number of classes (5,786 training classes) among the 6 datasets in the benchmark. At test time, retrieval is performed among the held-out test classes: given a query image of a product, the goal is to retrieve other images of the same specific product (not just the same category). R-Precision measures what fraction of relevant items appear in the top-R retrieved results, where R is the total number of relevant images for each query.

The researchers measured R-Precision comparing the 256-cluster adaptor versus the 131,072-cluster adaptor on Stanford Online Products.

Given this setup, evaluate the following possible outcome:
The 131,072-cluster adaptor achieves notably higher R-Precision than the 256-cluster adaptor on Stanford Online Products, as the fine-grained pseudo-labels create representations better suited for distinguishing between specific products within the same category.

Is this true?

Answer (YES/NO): YES